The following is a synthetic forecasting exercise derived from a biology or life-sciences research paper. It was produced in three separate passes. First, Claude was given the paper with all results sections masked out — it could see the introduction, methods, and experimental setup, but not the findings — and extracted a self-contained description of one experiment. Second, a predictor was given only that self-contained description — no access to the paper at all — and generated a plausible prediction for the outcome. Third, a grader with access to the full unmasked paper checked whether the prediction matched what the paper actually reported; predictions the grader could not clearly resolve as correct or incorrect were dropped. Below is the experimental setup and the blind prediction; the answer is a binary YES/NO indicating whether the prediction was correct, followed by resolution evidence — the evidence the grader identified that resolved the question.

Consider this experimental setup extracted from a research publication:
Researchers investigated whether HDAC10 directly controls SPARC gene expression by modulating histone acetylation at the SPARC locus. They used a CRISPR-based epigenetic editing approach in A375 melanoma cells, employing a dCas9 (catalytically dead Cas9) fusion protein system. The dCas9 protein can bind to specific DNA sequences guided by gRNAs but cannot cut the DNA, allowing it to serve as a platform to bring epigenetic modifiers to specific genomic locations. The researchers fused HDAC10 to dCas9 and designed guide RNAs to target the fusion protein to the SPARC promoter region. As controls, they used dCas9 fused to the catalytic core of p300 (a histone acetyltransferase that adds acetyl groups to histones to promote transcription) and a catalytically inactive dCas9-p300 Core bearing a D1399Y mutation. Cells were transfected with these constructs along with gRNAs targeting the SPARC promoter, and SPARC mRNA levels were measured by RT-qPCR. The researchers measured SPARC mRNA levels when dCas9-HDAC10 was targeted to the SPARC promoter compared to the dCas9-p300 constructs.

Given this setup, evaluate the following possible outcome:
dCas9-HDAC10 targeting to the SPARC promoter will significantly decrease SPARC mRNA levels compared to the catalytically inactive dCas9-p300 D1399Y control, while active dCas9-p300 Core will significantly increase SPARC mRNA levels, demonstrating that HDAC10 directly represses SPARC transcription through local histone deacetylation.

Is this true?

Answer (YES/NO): YES